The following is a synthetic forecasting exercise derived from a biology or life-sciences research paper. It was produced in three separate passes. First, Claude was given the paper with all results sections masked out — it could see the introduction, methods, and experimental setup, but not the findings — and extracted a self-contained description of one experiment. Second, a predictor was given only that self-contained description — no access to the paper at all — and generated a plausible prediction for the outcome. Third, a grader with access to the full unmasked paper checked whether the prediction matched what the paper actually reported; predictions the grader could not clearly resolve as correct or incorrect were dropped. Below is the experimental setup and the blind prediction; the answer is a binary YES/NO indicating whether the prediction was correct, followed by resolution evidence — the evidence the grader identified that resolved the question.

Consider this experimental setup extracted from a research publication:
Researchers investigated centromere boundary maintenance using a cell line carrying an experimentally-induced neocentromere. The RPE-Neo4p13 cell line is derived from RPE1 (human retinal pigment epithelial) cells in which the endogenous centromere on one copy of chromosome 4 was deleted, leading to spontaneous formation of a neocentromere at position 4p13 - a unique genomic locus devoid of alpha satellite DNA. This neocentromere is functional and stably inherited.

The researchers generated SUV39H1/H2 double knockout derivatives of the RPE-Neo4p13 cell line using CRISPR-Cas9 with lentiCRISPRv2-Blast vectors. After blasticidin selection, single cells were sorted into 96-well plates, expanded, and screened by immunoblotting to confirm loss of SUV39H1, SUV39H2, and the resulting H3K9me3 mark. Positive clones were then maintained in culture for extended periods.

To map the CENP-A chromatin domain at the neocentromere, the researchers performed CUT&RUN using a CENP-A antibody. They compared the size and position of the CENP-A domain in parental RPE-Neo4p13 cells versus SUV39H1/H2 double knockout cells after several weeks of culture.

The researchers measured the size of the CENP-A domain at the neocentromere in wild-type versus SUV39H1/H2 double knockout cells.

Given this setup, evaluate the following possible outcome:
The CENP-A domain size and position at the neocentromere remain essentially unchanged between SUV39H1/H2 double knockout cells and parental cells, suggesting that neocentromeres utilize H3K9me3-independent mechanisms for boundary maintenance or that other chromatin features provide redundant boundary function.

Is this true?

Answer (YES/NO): NO